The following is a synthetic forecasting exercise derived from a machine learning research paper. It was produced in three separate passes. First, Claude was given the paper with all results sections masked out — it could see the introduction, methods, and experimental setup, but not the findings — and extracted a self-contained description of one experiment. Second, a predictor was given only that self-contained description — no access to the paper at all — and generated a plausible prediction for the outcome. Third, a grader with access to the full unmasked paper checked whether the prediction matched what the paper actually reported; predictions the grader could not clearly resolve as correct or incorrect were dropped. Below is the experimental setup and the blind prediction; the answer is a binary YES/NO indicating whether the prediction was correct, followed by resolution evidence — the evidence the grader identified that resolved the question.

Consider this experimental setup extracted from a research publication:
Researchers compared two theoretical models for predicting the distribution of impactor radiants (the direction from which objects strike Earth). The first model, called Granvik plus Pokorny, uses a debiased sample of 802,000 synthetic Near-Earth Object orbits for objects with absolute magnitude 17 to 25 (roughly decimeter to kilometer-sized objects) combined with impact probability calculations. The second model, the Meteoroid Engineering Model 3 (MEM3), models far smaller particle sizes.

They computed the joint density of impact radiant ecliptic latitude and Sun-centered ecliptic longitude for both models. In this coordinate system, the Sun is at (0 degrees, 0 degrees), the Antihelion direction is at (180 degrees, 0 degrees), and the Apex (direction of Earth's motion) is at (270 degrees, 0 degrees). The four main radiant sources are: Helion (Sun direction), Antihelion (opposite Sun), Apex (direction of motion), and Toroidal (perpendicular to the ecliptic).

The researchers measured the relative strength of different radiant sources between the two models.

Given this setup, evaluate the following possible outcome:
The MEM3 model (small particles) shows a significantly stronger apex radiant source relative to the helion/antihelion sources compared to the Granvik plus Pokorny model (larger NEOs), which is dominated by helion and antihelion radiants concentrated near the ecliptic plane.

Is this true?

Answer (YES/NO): YES